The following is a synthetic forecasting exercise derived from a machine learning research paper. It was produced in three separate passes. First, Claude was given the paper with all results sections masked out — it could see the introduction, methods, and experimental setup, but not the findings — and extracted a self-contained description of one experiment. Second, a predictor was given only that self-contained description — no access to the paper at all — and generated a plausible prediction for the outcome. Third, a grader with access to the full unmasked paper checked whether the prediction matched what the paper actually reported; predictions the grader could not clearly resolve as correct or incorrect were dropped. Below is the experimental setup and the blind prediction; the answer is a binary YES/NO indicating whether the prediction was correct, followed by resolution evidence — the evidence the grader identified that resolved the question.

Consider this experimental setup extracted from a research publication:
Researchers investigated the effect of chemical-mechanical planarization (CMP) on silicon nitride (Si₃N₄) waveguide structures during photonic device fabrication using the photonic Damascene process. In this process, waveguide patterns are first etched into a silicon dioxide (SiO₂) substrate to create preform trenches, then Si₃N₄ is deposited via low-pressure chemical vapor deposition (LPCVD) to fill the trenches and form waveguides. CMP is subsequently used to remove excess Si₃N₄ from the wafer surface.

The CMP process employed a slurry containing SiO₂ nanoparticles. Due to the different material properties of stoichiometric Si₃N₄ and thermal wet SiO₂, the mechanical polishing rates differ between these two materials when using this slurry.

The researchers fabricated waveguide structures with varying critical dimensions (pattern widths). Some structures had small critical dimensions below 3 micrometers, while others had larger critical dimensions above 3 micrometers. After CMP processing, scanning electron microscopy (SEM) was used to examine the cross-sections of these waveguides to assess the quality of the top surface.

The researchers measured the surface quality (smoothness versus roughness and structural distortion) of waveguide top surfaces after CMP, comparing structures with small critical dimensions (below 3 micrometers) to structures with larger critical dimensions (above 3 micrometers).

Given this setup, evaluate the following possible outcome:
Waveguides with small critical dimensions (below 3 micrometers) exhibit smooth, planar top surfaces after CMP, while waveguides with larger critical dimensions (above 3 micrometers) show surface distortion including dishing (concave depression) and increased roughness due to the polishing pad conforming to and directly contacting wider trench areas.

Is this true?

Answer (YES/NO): YES